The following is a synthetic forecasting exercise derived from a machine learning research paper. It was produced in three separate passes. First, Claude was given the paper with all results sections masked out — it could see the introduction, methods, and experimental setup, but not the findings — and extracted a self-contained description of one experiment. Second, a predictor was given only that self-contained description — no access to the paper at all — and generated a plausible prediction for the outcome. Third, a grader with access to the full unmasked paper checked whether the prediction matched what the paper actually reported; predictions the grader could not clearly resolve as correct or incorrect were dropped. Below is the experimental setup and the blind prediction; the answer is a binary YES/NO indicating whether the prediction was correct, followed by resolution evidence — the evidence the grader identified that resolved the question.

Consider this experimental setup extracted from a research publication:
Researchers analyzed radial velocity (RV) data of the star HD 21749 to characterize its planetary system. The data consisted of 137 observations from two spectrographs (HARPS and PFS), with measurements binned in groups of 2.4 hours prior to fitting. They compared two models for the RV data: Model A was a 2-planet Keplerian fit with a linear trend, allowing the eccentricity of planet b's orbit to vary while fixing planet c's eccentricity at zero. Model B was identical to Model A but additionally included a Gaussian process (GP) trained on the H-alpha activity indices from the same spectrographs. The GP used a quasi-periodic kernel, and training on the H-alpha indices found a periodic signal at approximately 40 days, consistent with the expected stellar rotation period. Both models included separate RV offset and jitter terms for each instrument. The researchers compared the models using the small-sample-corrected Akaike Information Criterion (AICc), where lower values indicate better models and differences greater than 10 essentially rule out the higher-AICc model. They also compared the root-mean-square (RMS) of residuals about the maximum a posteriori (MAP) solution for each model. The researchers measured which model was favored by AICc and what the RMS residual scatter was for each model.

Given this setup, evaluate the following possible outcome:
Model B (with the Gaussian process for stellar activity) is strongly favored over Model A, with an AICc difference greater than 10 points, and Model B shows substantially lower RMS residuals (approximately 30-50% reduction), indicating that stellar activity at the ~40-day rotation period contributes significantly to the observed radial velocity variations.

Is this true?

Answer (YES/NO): NO